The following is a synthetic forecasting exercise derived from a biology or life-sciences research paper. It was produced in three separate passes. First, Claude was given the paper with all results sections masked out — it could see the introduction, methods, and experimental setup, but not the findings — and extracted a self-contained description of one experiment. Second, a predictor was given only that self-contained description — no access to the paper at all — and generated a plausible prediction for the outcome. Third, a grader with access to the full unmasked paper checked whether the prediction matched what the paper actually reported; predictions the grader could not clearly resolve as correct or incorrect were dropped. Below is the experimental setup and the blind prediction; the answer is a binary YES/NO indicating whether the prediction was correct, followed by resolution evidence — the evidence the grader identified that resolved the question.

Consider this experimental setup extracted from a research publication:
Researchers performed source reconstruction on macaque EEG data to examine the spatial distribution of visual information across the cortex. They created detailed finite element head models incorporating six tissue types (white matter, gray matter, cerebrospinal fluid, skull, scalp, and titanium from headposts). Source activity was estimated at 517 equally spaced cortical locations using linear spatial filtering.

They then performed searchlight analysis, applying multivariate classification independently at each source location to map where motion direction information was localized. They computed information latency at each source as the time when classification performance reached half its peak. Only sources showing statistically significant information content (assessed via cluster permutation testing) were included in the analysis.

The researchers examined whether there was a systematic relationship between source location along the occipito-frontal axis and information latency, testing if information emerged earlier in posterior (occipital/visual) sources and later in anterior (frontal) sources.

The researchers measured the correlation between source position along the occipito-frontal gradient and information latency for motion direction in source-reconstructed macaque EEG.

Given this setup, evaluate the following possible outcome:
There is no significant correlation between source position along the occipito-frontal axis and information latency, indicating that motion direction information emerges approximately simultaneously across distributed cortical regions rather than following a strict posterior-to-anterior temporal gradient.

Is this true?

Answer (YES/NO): NO